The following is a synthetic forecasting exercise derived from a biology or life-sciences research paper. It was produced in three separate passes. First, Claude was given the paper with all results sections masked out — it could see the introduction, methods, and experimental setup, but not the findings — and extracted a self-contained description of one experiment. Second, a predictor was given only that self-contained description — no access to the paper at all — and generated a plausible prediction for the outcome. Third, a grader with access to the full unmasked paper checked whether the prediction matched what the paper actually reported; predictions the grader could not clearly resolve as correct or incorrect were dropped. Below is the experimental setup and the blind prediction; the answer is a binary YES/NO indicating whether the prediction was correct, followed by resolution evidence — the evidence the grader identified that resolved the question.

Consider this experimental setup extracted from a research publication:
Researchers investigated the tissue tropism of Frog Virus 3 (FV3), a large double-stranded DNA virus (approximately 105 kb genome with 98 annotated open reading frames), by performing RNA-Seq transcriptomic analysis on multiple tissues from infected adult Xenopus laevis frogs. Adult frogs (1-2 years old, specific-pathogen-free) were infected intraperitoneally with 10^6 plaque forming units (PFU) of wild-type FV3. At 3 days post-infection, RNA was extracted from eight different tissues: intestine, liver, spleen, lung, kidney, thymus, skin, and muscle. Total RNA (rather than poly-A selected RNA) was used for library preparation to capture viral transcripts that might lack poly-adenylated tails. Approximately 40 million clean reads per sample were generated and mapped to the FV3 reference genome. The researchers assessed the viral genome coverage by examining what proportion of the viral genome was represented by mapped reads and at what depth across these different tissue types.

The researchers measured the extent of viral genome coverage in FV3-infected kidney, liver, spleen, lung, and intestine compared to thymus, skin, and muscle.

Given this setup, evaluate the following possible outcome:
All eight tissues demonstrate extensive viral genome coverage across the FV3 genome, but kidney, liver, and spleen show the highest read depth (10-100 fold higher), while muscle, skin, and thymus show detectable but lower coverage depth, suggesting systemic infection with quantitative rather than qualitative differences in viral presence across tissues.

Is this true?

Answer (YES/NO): NO